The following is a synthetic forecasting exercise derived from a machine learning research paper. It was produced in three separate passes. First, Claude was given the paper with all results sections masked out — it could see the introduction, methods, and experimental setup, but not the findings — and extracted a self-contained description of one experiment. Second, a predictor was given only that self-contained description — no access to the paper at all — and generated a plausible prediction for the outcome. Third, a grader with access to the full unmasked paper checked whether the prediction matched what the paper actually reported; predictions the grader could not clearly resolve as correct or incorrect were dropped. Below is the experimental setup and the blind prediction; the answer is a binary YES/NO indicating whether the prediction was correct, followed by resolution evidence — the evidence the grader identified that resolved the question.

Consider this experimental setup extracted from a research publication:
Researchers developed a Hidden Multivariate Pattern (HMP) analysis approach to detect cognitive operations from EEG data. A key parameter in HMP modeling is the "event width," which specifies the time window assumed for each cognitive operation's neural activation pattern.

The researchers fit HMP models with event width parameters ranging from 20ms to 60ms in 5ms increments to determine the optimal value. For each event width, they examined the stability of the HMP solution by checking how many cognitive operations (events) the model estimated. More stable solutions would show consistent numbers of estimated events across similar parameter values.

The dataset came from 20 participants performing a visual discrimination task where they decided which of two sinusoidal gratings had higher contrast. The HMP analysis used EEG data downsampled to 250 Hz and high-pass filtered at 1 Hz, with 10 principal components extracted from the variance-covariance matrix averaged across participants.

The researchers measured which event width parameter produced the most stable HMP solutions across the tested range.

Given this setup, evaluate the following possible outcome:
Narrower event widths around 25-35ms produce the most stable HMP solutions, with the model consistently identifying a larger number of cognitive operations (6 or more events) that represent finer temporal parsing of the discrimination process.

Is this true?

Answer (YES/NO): NO